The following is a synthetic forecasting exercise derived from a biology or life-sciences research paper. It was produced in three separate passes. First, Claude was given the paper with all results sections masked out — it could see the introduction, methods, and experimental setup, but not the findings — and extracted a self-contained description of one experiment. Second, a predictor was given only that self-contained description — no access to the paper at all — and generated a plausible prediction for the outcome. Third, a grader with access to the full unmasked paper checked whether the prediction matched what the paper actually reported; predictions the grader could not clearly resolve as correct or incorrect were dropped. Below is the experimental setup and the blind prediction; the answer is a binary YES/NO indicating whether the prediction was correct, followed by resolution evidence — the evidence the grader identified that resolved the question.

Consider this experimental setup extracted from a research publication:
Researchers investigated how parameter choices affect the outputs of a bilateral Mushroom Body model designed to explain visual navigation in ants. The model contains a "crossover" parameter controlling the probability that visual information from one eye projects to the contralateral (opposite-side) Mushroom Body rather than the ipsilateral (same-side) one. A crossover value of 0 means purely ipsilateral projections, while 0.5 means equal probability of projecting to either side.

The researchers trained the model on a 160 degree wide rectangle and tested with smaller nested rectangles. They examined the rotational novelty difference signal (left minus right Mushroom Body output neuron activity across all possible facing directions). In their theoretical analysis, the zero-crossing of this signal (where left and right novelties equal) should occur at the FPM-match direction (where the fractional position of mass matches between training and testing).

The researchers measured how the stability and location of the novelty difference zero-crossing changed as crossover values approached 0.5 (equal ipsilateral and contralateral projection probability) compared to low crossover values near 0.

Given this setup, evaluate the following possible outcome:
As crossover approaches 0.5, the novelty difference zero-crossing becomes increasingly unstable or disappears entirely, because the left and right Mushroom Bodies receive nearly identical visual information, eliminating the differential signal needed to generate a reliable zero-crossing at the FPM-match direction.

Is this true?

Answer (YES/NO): YES